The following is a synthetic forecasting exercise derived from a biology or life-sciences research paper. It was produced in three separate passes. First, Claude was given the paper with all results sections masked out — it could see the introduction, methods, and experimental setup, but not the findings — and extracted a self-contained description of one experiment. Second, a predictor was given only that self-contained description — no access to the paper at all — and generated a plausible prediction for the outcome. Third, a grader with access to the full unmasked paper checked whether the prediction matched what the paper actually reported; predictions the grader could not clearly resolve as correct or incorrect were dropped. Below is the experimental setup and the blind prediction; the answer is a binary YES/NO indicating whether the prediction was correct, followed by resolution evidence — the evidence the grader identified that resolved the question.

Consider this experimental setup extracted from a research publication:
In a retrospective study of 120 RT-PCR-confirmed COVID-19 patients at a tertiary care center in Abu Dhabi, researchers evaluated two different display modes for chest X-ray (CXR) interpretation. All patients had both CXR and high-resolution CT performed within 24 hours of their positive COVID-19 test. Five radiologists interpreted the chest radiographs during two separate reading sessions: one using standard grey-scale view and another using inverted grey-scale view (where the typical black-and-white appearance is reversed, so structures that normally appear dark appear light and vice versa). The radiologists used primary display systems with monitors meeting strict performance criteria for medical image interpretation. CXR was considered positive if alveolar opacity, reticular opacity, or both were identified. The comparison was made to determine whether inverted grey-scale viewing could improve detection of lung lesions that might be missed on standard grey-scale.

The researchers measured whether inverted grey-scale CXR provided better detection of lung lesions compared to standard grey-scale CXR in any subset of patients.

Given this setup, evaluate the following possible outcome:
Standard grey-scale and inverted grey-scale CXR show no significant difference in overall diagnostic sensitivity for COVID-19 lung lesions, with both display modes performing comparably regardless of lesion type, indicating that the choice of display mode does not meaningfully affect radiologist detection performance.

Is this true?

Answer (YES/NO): NO